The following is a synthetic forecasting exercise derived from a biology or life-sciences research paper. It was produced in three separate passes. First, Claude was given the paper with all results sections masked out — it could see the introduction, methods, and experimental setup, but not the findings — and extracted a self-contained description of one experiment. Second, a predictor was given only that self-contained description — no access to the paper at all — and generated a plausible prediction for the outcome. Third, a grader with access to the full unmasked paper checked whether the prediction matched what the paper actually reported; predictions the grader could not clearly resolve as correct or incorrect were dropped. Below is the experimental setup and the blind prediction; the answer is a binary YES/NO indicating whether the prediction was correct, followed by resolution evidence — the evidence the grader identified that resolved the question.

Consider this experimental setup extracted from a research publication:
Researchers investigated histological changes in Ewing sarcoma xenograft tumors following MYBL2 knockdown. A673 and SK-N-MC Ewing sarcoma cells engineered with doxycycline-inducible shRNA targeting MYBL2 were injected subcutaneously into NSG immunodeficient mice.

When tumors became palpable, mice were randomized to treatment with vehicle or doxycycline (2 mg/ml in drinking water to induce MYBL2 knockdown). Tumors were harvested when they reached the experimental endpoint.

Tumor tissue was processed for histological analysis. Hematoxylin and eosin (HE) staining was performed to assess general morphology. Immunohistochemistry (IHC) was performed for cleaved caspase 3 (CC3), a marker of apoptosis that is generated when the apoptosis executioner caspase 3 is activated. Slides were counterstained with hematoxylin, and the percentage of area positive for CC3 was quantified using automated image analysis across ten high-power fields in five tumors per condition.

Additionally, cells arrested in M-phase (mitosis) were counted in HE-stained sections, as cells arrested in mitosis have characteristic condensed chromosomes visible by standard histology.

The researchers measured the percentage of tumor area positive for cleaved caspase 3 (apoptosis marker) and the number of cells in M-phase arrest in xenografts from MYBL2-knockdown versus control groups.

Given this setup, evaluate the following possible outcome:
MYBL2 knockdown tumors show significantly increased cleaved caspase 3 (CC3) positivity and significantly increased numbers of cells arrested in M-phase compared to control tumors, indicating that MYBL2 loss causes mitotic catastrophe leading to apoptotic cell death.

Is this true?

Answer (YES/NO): YES